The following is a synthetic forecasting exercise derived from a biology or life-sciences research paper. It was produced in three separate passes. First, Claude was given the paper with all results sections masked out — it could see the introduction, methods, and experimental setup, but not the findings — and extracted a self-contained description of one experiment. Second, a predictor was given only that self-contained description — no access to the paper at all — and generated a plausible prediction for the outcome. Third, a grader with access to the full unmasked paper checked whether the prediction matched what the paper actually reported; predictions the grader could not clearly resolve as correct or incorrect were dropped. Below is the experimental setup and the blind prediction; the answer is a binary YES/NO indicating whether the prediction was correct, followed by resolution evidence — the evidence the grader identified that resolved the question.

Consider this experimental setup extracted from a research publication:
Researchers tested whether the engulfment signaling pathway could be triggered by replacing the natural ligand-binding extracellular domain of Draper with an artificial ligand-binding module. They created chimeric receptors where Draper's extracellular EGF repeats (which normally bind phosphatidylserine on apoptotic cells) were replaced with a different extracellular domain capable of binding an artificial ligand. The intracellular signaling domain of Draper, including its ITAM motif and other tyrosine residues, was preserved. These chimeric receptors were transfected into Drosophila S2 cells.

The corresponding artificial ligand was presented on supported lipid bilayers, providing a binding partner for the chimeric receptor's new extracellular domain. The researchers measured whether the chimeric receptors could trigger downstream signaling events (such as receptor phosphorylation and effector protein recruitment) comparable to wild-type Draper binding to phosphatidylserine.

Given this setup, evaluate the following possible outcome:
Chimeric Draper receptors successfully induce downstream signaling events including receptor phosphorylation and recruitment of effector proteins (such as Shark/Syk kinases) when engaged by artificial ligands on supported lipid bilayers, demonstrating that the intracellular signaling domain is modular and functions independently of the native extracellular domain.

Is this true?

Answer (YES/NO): YES